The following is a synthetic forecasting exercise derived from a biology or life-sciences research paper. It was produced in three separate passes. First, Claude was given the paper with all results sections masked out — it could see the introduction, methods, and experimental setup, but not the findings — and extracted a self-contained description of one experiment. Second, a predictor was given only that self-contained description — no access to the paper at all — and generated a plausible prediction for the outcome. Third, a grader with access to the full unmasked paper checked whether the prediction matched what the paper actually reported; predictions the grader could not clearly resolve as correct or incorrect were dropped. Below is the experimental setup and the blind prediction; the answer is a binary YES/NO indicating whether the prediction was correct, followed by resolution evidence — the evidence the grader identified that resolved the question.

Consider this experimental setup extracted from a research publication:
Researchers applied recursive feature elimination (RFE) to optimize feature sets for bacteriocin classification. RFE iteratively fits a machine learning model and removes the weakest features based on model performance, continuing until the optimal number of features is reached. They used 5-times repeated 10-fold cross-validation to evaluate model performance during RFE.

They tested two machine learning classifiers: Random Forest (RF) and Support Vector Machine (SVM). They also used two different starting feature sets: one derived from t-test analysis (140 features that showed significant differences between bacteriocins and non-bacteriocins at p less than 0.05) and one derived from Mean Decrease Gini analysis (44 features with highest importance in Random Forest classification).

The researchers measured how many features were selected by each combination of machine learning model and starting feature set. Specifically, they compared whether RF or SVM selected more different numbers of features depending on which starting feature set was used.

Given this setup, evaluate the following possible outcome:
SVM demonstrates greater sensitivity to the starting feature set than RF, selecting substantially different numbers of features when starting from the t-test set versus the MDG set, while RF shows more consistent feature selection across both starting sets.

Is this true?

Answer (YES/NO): YES